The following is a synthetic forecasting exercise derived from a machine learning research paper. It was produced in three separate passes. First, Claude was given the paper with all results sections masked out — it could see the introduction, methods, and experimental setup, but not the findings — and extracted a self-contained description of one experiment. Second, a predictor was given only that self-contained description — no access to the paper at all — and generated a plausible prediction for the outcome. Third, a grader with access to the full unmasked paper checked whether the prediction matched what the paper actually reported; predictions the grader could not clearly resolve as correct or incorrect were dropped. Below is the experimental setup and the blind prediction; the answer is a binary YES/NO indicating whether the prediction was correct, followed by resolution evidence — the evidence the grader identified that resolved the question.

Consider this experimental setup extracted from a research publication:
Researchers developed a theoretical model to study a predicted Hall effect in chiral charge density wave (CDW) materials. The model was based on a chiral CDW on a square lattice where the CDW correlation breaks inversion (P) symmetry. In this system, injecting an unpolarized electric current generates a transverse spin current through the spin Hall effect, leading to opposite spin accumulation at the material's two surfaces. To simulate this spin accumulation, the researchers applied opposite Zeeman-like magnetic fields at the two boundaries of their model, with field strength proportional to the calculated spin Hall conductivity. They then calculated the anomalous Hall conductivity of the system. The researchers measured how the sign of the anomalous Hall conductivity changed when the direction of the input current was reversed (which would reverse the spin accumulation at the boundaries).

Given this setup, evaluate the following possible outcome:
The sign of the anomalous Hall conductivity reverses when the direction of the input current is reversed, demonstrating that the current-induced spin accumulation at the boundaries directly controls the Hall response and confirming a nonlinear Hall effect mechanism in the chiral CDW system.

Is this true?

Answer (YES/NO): YES